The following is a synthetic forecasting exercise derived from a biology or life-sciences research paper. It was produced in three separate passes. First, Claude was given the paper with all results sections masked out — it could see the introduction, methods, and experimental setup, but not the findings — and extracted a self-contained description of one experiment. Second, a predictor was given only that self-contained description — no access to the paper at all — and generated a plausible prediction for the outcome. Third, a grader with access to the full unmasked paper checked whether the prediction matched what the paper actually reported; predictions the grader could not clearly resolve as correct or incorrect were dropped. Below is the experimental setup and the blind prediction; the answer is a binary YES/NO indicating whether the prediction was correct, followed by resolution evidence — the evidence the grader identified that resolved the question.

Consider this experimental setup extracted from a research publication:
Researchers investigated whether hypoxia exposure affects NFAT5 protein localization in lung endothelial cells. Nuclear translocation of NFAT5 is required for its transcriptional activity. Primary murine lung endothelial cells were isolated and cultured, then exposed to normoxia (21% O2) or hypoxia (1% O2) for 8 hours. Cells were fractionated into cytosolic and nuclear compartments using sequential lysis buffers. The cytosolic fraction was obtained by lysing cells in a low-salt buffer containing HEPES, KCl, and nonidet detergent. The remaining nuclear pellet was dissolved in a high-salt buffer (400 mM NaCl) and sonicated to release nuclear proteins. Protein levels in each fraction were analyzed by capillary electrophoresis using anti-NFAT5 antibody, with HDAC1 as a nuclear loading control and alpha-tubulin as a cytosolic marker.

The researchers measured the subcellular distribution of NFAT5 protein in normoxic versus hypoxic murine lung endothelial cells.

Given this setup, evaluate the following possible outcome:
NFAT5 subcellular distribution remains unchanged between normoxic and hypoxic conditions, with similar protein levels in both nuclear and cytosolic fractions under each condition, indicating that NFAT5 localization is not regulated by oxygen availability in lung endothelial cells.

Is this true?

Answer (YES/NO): NO